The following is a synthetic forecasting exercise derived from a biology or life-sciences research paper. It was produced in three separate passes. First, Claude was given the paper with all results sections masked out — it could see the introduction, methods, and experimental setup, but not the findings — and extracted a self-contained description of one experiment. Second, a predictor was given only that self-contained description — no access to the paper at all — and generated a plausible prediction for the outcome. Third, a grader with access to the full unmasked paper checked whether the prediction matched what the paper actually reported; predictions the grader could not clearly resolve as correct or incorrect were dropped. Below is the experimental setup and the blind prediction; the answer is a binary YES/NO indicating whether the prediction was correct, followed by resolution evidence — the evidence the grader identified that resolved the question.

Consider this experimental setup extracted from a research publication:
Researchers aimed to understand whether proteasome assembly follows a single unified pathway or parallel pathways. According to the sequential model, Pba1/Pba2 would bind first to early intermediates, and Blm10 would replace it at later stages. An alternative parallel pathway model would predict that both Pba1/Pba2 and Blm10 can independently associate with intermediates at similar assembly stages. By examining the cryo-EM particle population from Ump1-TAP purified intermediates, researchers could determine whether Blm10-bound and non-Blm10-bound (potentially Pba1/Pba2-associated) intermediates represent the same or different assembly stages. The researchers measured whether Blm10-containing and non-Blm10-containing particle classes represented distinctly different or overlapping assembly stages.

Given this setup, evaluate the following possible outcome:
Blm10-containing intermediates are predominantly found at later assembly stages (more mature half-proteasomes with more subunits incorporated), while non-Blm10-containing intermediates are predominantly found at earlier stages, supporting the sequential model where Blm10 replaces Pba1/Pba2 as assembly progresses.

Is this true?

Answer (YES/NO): NO